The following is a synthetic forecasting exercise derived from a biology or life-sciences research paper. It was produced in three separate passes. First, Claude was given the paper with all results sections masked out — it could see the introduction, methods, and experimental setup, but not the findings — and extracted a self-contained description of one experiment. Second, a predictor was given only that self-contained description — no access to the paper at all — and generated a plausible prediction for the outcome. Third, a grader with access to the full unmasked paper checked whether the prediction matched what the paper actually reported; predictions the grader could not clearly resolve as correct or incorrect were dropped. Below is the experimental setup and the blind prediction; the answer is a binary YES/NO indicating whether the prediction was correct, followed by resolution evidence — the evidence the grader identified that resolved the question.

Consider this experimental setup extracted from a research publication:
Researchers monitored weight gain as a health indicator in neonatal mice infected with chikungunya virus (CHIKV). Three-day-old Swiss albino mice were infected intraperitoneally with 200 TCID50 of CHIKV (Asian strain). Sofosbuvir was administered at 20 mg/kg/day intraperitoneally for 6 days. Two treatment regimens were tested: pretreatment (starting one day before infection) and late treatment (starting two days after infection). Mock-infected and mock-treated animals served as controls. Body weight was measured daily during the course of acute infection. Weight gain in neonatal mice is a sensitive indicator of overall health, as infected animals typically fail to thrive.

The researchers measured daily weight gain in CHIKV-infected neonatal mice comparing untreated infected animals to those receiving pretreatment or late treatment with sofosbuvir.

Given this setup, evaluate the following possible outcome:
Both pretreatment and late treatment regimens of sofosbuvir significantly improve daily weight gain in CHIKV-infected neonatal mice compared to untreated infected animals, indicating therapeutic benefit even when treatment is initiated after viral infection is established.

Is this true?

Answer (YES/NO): NO